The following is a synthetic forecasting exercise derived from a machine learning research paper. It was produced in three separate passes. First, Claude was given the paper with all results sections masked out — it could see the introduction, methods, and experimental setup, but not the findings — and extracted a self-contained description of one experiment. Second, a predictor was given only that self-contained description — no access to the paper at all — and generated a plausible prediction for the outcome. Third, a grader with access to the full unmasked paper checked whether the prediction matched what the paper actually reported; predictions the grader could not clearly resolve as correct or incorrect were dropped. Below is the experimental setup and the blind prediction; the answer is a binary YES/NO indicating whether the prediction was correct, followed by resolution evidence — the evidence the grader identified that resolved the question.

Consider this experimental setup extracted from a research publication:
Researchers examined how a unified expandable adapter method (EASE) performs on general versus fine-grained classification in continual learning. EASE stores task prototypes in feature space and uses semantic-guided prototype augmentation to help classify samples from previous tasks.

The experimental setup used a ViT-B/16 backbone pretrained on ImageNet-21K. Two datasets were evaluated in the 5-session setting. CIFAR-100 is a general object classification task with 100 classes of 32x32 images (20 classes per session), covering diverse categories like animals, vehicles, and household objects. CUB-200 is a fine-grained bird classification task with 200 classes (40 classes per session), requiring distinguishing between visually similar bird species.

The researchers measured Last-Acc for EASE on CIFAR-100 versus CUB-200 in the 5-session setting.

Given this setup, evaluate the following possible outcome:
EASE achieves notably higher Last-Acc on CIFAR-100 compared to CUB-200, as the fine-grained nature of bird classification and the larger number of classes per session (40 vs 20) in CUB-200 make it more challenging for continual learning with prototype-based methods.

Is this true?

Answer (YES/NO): YES